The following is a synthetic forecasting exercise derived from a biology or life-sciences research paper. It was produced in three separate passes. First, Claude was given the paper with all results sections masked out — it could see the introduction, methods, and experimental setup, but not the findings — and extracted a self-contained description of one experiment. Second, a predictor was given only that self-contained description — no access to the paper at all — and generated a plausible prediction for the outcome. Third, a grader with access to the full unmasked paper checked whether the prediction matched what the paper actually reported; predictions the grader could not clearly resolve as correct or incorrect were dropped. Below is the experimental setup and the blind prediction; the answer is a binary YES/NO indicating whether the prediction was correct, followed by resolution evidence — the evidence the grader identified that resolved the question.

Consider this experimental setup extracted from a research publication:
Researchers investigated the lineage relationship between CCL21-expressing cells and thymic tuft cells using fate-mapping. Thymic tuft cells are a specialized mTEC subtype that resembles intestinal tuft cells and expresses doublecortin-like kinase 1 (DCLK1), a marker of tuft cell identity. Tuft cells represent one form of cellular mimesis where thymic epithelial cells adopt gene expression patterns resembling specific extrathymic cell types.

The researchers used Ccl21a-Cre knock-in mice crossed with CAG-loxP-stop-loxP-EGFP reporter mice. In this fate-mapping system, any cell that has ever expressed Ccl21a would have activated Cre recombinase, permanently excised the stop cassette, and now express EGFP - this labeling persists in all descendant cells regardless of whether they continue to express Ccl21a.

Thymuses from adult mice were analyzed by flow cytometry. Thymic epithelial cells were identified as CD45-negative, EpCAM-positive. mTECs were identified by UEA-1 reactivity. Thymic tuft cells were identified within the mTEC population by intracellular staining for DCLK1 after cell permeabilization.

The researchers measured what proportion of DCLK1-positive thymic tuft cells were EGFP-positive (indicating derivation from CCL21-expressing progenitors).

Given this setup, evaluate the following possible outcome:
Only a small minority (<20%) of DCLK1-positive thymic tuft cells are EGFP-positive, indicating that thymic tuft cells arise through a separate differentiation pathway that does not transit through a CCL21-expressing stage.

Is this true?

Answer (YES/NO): NO